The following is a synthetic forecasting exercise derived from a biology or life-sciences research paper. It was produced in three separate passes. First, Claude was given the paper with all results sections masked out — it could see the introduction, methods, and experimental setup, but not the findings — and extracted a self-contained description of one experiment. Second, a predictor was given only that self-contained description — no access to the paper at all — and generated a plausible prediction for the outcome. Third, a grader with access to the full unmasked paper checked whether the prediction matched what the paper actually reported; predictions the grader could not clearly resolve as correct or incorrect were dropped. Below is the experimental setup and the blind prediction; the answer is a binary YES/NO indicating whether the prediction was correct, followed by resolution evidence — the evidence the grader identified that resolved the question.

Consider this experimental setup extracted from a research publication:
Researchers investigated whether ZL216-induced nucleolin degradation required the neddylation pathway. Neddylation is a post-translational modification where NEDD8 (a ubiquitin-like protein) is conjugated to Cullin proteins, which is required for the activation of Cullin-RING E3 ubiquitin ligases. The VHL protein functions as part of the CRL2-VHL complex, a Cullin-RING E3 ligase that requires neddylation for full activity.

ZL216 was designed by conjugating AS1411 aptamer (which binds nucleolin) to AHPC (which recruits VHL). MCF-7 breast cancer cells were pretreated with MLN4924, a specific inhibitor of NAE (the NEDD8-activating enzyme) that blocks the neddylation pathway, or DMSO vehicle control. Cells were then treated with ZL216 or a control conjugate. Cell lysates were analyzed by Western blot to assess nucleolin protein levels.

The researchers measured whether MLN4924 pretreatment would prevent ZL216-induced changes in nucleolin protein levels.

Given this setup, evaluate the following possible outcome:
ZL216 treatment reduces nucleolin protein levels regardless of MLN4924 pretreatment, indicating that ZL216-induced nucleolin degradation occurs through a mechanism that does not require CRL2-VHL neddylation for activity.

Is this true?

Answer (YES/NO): NO